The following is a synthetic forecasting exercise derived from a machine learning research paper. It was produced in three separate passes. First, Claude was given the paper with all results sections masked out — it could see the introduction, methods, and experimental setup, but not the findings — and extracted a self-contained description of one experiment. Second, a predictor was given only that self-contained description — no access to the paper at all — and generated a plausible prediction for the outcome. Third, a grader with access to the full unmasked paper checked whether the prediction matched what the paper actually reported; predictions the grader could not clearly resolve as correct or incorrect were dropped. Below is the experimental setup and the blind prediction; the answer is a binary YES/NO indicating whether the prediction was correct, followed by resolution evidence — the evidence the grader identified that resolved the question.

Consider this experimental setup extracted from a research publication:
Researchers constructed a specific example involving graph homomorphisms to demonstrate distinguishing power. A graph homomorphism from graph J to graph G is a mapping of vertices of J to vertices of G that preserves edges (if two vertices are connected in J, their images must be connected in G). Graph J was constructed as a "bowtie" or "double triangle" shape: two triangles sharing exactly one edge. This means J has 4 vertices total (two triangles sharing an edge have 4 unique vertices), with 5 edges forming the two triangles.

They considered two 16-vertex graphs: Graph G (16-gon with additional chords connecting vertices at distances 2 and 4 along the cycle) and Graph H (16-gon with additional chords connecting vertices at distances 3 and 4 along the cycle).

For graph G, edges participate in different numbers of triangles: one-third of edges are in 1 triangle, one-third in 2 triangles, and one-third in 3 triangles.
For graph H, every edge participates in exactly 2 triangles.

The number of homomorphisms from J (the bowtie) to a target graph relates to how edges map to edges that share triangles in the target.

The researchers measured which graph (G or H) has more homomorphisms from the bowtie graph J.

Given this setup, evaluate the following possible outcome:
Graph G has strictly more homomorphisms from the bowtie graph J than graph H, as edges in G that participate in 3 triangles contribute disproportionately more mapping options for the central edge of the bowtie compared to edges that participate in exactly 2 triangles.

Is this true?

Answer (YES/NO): YES